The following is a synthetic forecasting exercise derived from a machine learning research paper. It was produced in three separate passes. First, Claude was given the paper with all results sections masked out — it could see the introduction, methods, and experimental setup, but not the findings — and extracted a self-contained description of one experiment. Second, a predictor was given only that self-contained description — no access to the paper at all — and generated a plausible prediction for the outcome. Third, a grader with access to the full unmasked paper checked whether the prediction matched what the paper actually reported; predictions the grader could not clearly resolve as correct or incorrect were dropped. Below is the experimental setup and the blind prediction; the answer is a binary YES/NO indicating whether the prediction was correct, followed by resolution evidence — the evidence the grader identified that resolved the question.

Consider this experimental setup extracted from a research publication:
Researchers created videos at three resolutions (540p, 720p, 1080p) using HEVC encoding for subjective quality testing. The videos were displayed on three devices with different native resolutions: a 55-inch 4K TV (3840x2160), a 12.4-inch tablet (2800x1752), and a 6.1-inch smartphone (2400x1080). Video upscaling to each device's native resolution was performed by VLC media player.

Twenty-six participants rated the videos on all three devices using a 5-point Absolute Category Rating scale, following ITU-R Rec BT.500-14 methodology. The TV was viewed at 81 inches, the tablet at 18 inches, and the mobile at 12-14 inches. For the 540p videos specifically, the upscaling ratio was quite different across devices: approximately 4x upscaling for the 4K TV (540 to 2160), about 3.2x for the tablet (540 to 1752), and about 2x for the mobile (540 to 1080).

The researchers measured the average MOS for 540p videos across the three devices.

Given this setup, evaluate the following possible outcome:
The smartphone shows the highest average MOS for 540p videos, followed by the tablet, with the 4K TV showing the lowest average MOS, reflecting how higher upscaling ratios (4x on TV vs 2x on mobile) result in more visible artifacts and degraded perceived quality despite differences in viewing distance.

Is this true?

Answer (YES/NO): YES